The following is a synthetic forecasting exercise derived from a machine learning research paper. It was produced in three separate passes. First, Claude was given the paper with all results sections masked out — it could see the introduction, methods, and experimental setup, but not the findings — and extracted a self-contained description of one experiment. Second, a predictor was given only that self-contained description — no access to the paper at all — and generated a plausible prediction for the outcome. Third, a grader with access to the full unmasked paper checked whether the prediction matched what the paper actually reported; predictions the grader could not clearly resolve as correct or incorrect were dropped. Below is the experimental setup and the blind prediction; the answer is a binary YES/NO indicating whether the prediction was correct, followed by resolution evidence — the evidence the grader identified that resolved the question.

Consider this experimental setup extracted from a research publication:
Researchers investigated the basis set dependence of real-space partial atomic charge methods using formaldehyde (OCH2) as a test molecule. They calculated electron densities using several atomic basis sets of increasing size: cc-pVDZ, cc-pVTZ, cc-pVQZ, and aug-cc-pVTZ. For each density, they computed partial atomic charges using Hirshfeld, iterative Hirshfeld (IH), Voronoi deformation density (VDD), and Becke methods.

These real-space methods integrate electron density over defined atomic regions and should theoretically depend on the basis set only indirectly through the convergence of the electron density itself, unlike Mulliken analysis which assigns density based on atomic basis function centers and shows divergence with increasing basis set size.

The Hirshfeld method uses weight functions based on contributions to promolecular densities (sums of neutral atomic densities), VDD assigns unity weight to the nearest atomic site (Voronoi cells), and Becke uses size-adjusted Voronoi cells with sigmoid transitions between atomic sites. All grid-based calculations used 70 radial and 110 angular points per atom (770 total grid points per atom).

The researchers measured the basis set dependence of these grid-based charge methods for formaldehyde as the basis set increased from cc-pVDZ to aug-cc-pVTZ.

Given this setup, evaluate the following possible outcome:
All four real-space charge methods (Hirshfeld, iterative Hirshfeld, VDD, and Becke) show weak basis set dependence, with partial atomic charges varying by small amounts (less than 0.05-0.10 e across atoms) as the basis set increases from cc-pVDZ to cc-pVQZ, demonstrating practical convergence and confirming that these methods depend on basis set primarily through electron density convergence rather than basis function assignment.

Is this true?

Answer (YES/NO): NO